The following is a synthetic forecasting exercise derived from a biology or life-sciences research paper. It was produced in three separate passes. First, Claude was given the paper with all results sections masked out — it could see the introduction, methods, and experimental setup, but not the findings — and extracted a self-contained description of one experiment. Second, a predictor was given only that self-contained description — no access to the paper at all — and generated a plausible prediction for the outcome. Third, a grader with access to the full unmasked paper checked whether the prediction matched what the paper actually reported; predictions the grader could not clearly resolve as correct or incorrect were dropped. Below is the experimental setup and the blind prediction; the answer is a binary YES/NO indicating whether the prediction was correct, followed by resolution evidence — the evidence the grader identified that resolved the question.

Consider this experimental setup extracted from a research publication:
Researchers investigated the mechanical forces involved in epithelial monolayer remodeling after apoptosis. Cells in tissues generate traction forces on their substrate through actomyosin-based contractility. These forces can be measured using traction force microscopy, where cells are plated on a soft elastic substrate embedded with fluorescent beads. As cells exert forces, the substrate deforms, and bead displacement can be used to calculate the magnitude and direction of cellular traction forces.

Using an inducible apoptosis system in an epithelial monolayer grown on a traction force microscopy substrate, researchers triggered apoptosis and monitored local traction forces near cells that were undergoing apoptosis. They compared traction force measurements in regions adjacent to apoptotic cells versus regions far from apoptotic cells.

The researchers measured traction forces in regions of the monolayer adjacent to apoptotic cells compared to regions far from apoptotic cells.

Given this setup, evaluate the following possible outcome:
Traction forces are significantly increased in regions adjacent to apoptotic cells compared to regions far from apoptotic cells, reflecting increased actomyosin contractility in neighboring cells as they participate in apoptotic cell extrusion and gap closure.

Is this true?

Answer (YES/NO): YES